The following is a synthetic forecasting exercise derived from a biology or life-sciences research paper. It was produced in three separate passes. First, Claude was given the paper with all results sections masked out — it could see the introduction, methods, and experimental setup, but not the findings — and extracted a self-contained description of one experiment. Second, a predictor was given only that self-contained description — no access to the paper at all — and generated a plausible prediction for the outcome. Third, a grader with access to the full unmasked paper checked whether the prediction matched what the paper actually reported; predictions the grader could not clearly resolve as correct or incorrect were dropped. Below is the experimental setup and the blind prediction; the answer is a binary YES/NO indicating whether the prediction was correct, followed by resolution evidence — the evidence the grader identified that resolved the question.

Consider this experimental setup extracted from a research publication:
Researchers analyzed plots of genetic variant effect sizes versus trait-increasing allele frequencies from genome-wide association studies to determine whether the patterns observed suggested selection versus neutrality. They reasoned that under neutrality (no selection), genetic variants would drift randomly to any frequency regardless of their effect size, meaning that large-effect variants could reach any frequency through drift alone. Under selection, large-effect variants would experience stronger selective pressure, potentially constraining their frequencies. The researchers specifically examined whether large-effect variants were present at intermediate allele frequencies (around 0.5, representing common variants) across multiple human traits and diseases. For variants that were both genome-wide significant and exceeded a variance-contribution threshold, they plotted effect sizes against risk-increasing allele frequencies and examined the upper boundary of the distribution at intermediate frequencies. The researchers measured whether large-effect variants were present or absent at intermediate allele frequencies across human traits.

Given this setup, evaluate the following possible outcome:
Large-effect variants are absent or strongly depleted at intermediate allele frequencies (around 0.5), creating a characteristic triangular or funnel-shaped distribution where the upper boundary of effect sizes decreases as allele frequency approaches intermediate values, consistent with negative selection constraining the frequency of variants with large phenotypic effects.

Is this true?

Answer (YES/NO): NO